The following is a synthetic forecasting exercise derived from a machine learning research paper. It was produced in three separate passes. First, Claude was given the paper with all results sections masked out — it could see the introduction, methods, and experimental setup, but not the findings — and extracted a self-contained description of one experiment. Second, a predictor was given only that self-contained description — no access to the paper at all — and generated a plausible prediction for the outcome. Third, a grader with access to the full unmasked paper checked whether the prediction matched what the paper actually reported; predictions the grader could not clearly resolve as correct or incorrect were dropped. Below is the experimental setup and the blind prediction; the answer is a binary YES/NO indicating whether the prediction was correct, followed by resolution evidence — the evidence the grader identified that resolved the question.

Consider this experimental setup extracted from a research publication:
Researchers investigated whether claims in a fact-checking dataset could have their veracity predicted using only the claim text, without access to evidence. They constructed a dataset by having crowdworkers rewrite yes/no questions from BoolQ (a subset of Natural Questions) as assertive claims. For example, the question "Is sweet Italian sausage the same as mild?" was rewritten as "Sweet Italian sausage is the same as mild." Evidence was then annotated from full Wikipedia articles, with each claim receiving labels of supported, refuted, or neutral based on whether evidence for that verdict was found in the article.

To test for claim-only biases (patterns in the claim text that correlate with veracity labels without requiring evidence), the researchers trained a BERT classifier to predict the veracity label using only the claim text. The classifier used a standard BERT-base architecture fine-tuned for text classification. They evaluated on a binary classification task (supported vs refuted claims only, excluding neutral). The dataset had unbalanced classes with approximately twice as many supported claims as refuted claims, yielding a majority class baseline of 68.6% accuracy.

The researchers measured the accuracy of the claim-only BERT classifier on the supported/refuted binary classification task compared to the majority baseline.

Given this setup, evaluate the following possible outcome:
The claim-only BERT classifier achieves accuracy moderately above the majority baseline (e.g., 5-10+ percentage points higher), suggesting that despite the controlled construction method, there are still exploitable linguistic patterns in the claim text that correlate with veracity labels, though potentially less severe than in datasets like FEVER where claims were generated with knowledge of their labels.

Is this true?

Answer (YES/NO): NO